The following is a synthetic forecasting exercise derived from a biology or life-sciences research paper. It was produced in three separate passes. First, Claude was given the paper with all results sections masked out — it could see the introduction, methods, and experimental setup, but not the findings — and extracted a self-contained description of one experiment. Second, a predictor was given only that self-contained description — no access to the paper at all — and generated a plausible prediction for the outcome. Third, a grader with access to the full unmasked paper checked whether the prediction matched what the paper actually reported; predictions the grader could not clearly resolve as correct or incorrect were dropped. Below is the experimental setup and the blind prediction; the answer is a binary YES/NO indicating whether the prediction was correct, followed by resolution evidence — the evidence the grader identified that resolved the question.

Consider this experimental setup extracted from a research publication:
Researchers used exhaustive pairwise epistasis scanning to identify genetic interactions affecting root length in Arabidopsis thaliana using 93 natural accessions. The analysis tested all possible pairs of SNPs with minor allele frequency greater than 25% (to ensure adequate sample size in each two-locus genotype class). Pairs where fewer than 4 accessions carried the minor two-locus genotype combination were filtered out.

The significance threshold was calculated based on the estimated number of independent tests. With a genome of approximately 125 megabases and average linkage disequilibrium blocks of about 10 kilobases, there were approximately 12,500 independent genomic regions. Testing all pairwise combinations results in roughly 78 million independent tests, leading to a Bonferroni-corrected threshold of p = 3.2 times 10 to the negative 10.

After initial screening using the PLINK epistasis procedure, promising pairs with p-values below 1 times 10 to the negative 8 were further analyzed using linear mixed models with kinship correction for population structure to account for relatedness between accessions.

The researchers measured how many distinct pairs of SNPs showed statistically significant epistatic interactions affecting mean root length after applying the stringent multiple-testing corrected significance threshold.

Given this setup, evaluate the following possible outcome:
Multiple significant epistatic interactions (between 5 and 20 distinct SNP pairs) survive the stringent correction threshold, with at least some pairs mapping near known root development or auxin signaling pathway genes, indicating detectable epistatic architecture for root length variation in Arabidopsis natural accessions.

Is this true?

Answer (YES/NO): YES